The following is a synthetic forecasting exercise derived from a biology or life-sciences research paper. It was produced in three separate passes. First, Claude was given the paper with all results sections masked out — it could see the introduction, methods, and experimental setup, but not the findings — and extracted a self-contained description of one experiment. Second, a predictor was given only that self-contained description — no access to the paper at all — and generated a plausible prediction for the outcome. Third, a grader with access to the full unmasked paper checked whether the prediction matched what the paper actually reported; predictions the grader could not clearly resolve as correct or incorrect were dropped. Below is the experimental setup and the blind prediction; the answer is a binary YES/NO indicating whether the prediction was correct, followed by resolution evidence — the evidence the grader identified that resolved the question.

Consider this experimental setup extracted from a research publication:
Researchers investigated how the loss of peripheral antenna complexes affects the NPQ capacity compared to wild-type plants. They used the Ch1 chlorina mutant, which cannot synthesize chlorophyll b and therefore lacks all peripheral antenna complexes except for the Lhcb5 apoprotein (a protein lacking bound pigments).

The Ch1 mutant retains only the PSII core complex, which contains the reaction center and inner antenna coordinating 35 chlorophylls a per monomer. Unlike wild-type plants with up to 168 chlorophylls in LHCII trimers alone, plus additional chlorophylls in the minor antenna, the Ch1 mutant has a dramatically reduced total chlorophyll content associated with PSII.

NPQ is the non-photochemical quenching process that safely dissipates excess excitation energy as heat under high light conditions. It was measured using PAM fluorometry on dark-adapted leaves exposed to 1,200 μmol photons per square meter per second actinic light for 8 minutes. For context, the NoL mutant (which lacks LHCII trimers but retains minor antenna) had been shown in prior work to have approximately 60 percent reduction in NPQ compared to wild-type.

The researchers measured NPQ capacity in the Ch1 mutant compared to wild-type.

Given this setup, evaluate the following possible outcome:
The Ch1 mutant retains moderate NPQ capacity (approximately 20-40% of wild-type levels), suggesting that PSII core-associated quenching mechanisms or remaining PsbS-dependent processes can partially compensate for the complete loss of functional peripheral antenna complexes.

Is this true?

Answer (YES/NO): YES